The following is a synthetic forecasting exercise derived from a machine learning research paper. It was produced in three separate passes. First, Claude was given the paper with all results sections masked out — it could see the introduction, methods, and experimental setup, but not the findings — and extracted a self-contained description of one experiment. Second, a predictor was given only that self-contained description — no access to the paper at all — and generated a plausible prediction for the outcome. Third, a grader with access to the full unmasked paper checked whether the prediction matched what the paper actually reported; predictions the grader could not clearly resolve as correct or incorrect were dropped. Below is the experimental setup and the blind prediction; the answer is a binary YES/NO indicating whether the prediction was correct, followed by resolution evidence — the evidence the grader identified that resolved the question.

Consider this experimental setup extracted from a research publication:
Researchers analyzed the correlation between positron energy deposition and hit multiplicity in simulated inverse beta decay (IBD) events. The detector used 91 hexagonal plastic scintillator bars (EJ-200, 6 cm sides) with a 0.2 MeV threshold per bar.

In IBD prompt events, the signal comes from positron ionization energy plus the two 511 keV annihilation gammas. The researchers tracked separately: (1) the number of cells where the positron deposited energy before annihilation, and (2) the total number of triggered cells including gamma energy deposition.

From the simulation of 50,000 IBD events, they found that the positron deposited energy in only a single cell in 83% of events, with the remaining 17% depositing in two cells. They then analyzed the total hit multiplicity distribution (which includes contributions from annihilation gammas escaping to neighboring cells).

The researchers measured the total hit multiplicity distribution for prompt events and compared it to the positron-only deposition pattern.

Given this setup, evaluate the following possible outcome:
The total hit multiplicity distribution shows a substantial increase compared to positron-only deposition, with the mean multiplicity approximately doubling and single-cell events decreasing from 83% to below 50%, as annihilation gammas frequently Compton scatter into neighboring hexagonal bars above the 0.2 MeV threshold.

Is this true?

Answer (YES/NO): NO